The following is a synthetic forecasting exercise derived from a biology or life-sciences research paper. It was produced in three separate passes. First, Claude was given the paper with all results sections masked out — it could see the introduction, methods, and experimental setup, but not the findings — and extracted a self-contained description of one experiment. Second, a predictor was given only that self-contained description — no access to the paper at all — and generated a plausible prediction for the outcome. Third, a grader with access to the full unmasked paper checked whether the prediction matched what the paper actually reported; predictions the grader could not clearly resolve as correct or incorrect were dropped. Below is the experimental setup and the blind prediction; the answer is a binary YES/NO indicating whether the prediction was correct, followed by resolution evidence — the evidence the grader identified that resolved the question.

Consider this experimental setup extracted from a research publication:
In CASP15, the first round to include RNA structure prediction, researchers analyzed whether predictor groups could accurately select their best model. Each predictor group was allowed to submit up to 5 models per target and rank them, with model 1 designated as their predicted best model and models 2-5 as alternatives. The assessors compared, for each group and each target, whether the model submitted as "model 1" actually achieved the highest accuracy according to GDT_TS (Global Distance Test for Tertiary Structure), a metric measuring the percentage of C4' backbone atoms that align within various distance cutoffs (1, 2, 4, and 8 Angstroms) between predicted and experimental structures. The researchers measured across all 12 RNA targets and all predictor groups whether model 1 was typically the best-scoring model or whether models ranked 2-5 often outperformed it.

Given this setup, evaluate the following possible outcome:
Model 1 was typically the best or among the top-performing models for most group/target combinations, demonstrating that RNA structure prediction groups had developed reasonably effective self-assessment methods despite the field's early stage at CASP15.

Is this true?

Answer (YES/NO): NO